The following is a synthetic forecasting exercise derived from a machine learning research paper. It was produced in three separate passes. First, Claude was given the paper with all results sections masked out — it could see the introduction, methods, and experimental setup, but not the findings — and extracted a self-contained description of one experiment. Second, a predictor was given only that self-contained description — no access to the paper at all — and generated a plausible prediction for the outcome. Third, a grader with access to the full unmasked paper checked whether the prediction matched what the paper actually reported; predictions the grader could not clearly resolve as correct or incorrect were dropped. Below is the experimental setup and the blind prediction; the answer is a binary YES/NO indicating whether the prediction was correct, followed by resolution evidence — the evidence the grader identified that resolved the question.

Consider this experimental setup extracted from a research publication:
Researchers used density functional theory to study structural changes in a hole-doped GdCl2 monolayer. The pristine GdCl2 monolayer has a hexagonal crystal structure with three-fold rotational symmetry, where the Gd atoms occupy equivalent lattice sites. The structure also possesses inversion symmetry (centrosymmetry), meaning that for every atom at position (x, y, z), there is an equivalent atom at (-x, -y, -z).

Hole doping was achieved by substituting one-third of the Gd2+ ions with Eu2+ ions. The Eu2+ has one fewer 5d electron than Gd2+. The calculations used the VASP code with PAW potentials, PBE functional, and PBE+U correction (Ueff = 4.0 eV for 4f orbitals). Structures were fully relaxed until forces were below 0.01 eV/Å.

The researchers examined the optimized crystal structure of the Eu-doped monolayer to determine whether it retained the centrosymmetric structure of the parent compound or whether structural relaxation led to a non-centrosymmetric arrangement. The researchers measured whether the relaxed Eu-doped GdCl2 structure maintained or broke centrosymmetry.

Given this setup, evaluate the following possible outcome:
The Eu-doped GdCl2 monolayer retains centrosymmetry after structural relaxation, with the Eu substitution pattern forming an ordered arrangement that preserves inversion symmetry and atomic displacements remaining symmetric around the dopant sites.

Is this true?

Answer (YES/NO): NO